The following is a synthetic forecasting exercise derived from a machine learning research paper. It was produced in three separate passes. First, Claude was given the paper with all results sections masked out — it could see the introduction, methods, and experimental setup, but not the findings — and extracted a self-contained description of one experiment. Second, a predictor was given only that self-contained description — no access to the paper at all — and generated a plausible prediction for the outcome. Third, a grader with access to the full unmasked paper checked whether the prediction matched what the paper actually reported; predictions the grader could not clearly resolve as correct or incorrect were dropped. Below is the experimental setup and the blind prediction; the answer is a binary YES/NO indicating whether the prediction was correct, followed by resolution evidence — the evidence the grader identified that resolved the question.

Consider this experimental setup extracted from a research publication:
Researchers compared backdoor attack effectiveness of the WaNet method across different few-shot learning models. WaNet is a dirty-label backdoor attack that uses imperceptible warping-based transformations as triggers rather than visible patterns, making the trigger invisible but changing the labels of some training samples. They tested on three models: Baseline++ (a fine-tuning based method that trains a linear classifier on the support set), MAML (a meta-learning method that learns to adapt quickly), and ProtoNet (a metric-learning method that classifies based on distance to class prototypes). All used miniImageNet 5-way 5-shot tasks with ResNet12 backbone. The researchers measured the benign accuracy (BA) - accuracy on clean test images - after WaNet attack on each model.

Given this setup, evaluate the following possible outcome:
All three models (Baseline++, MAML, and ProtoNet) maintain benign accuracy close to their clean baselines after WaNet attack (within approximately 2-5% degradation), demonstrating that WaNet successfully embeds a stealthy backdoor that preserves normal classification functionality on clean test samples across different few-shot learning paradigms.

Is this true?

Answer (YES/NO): NO